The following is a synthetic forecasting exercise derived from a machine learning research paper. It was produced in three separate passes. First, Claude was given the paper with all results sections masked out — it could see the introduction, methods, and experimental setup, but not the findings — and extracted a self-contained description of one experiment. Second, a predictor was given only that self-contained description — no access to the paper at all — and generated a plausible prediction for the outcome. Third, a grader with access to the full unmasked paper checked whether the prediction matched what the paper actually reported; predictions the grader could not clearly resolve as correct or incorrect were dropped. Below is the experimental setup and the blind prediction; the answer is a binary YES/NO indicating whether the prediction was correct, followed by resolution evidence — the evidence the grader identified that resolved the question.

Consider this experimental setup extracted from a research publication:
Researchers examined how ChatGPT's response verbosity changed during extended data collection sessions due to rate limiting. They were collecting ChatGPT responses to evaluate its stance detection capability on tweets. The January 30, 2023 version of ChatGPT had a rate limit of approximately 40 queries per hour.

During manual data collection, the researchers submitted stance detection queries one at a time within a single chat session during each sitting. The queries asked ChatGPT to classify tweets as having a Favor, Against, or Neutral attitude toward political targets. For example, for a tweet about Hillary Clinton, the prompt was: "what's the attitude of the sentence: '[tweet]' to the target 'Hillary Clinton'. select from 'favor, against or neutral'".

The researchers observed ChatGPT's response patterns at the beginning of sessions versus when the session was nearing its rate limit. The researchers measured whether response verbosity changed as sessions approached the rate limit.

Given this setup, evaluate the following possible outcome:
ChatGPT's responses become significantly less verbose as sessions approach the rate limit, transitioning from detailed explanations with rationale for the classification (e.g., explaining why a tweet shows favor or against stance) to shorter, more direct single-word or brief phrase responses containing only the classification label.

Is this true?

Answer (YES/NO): YES